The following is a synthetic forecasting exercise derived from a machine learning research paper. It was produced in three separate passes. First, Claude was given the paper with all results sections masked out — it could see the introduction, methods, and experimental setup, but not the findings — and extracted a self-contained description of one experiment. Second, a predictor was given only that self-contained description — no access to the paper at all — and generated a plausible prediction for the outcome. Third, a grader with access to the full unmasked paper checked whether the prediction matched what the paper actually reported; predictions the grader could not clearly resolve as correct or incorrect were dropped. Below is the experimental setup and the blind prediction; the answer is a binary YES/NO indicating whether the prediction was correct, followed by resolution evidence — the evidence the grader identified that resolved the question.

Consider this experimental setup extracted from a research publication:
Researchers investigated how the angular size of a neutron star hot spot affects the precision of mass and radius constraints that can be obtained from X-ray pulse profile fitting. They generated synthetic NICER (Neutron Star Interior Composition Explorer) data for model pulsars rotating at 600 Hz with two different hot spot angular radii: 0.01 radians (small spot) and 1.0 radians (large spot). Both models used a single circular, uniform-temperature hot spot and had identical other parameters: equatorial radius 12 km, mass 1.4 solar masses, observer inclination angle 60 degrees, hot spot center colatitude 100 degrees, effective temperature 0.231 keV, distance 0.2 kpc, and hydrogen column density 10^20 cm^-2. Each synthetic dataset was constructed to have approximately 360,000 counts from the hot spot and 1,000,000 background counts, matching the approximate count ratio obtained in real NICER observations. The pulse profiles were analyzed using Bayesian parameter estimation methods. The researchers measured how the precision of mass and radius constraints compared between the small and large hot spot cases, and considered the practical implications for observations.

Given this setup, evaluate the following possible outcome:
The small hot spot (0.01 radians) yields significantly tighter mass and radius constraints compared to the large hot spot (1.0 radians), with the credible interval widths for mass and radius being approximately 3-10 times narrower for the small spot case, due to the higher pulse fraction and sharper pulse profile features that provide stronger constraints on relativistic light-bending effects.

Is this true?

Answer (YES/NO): NO